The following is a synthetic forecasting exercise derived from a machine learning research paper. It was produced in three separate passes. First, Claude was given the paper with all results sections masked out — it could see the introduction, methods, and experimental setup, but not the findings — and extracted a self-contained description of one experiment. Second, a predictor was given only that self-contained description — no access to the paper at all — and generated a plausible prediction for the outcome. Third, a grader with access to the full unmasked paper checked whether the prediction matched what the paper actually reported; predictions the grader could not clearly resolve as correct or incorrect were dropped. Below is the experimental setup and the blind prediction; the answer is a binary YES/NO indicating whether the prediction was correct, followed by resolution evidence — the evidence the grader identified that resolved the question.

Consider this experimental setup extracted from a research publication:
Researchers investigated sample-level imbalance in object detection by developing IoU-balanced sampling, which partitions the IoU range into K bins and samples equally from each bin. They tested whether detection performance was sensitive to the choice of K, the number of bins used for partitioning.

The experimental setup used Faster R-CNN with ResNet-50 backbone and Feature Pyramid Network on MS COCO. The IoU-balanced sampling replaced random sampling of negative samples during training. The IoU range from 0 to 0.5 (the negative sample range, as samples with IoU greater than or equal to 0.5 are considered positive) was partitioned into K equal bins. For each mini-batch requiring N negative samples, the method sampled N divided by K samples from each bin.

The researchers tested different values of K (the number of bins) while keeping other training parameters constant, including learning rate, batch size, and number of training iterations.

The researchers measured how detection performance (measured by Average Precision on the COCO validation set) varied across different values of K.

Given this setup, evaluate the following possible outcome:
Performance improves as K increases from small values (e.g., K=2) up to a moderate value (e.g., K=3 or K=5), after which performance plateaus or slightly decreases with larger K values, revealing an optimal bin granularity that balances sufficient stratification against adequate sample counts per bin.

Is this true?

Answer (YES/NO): NO